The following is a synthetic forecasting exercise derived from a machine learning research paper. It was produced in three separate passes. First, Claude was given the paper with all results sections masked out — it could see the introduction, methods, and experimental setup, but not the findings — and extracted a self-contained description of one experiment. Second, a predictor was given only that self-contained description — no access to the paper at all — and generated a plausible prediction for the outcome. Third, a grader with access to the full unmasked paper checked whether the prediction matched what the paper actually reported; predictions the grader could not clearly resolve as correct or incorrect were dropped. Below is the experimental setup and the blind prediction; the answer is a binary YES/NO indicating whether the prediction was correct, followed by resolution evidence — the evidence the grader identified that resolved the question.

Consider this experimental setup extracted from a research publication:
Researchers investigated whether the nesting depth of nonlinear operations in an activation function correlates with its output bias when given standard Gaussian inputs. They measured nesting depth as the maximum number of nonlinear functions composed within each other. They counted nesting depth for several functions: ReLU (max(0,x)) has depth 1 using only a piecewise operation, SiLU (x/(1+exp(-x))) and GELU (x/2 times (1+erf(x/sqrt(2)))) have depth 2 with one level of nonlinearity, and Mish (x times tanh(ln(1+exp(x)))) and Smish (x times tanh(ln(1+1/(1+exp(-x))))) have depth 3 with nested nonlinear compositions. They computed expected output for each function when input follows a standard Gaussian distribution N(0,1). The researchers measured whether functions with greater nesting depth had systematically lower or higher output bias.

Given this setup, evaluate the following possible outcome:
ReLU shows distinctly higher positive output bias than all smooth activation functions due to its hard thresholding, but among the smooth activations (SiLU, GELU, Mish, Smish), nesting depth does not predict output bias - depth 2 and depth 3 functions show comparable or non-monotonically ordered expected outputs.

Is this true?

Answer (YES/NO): YES